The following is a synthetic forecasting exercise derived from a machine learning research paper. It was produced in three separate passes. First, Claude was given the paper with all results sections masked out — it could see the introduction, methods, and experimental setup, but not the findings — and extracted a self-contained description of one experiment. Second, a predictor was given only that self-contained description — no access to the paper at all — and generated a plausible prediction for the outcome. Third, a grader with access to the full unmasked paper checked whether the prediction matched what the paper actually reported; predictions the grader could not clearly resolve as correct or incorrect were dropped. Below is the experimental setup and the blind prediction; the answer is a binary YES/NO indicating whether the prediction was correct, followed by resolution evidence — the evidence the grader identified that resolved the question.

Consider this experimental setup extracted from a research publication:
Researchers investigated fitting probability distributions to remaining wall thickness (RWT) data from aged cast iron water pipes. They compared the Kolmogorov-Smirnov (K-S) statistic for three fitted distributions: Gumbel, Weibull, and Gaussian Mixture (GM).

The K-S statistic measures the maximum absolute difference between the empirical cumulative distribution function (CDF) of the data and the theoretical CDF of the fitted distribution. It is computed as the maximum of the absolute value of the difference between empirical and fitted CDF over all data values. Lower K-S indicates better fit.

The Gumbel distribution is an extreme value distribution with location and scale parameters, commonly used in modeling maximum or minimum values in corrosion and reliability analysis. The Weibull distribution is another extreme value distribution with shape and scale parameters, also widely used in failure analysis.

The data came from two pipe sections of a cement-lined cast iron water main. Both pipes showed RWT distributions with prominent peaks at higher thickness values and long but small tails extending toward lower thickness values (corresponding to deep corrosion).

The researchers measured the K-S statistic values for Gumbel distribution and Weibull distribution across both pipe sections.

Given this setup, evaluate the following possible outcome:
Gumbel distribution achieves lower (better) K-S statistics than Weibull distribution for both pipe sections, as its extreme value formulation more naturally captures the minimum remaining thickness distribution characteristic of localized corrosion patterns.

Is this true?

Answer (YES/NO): YES